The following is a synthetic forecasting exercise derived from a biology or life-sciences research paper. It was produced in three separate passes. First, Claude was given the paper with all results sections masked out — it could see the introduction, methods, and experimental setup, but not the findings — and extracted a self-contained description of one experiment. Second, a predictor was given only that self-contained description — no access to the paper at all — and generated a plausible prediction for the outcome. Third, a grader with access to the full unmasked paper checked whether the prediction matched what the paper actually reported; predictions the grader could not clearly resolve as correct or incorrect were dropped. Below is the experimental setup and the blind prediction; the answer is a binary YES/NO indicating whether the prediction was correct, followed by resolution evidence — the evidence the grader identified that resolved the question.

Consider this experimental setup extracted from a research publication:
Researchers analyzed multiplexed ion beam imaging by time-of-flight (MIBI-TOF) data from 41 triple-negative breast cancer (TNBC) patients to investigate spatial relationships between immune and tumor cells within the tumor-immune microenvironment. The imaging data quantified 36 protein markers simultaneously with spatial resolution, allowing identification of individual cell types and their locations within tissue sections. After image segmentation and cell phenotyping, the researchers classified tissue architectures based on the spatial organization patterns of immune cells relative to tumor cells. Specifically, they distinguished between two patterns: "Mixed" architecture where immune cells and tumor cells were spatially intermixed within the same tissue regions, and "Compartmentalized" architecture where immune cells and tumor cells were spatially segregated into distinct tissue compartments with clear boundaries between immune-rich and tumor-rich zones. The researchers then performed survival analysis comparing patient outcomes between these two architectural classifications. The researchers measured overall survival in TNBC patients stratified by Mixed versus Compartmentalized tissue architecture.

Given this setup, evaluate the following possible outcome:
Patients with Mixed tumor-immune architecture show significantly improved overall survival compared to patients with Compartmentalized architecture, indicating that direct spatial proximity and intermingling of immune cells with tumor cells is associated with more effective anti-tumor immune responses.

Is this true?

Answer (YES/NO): NO